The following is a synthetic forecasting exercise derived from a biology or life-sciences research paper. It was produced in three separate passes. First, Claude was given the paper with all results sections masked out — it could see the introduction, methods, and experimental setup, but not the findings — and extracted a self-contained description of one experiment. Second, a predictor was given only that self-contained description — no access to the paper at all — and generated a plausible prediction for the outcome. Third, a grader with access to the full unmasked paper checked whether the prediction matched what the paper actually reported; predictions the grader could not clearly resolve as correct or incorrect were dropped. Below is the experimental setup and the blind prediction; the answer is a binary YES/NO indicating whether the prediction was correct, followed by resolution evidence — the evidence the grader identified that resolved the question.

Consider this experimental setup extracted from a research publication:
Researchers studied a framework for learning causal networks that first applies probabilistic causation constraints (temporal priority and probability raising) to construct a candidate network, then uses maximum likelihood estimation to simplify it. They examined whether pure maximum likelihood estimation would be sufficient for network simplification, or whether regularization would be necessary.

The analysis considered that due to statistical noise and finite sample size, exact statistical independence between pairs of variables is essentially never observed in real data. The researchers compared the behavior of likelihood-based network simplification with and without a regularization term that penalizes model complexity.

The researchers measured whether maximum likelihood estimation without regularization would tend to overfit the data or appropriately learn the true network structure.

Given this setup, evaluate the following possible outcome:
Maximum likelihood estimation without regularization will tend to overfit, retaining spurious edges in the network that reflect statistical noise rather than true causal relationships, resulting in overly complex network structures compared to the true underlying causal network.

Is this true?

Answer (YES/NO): YES